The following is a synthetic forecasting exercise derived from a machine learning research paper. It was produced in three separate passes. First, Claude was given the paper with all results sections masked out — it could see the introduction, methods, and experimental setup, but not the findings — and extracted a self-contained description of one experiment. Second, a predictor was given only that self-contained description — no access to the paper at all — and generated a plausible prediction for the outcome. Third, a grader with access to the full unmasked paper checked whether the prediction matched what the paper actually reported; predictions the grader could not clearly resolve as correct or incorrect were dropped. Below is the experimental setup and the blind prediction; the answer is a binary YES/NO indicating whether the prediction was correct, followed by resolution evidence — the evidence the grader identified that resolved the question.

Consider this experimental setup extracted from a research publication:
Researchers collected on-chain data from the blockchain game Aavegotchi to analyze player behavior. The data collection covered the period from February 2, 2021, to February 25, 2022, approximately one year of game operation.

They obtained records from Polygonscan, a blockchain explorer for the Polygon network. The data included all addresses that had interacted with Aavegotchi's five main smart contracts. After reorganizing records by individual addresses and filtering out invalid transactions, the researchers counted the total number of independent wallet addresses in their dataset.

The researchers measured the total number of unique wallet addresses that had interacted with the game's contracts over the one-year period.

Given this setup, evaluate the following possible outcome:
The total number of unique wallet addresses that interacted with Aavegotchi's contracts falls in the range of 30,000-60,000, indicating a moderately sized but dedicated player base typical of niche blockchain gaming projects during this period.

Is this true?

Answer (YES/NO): YES